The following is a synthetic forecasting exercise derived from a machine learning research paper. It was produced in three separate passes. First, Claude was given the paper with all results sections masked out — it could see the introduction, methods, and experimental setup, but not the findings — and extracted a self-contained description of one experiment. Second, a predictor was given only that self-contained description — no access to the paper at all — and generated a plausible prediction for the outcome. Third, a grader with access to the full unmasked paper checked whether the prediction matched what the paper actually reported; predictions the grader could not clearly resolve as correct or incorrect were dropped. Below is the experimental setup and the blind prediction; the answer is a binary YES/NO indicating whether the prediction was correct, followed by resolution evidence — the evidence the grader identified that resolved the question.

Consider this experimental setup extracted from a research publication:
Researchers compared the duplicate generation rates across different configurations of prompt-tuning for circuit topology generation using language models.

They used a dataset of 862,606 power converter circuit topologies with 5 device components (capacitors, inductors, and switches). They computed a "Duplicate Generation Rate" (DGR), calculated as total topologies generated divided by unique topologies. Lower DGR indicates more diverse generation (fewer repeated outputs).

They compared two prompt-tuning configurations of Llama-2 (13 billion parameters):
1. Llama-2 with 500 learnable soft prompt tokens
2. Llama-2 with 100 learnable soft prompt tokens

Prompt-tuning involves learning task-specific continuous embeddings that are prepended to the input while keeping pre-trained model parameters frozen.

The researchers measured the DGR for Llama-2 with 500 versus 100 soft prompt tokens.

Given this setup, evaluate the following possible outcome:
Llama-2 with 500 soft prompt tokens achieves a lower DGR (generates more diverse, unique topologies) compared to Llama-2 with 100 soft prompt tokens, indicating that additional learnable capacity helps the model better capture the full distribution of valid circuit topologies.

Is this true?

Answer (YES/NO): NO